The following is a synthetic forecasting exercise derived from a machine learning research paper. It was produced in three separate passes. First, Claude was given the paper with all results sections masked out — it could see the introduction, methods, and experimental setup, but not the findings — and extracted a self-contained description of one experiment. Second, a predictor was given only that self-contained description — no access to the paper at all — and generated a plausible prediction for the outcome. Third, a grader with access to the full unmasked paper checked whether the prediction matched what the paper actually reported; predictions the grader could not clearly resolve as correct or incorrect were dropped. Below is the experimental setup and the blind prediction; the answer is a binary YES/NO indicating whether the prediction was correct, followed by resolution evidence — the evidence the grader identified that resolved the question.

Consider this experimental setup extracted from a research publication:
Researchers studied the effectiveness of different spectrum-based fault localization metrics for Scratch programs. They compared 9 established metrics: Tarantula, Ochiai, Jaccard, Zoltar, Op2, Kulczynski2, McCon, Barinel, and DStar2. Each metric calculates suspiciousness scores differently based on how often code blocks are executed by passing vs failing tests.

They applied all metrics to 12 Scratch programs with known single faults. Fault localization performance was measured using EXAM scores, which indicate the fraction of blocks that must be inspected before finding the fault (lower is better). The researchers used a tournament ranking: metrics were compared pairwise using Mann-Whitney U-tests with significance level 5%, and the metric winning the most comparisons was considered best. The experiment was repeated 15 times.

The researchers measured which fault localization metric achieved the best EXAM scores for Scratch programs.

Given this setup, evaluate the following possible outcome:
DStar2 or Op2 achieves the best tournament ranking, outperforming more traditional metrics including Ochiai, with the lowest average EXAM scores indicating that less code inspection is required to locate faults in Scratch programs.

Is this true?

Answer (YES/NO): NO